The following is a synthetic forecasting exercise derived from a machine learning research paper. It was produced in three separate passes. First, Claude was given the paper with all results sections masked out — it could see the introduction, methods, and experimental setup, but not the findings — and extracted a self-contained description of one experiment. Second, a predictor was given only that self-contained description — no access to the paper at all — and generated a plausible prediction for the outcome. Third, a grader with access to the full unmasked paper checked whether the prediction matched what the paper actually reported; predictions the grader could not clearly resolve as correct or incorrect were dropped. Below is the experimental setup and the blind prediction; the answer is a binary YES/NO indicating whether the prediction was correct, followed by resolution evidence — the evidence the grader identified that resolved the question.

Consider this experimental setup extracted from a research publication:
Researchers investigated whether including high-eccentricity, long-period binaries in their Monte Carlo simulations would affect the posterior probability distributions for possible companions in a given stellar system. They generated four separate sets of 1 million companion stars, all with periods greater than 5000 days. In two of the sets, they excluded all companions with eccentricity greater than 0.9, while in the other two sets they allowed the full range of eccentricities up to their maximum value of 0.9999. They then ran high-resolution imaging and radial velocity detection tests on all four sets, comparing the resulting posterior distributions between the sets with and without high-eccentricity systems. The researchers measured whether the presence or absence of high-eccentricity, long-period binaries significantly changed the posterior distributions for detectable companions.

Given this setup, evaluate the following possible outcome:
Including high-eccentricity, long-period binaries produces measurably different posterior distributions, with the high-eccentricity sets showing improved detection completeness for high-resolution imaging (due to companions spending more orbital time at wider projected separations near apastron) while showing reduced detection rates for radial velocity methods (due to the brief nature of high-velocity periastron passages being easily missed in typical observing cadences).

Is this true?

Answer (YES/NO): NO